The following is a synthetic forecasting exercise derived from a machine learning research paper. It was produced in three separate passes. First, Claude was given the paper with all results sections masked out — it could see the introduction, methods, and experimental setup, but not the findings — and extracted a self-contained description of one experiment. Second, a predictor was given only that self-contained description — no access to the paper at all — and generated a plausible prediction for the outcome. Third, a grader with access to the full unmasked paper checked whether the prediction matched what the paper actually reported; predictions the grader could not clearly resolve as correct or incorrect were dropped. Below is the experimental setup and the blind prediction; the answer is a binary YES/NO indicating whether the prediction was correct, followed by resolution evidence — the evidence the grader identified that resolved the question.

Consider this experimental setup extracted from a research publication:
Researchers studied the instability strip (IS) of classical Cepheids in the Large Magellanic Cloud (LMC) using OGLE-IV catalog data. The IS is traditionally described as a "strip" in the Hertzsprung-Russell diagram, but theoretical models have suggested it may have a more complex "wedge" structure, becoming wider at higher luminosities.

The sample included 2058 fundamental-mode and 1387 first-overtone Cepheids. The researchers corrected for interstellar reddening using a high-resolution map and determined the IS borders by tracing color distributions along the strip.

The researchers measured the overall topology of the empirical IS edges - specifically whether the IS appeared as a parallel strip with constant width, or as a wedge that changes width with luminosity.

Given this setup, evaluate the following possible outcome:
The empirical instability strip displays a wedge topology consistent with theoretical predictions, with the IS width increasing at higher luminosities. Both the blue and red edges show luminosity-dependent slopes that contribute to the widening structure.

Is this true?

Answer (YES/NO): YES